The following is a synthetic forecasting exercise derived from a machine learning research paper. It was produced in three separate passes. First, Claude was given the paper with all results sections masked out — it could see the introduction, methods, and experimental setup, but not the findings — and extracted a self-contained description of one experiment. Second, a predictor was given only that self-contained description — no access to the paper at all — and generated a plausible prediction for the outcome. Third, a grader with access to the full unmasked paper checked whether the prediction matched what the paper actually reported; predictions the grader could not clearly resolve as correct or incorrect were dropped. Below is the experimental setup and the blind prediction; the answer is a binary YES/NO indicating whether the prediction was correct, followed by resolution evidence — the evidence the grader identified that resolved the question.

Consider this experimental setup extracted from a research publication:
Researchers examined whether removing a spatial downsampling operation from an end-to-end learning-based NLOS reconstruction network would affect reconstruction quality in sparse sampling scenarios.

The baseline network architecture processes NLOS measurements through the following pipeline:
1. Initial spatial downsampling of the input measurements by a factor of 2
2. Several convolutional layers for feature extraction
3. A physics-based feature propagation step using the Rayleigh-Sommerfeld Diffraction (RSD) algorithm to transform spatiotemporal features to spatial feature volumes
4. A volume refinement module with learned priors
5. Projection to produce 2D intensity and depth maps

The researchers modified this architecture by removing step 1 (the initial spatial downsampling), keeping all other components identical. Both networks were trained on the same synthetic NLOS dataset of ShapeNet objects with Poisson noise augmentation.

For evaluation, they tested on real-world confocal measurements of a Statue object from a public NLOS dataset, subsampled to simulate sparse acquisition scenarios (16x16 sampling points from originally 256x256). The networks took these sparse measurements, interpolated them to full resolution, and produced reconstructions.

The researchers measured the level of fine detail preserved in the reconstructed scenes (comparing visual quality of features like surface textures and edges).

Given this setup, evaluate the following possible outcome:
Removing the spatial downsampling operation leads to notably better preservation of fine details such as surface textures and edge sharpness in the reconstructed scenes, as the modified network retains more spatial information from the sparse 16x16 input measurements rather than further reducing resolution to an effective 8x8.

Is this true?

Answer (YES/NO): YES